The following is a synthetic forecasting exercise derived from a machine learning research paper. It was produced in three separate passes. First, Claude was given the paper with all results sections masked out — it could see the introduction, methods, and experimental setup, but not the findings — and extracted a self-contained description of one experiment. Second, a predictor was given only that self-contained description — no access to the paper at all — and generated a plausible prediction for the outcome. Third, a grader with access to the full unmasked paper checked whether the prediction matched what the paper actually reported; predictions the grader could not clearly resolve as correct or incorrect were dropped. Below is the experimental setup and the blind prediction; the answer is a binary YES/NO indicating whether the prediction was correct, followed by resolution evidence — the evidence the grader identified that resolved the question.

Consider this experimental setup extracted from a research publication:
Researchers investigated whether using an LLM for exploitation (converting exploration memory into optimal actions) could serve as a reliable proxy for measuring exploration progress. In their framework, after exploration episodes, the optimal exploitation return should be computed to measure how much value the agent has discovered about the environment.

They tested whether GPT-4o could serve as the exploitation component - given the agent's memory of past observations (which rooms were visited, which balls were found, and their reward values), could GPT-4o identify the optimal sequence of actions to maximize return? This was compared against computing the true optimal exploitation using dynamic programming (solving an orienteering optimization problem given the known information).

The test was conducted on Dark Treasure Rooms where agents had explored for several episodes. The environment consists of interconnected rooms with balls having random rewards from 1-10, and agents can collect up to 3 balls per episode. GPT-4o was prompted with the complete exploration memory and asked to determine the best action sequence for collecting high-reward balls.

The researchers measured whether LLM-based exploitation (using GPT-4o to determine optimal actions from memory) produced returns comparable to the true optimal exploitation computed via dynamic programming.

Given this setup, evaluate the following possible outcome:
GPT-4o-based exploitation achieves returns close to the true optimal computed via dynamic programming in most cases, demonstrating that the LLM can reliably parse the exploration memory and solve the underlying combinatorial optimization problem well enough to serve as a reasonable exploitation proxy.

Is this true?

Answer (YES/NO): NO